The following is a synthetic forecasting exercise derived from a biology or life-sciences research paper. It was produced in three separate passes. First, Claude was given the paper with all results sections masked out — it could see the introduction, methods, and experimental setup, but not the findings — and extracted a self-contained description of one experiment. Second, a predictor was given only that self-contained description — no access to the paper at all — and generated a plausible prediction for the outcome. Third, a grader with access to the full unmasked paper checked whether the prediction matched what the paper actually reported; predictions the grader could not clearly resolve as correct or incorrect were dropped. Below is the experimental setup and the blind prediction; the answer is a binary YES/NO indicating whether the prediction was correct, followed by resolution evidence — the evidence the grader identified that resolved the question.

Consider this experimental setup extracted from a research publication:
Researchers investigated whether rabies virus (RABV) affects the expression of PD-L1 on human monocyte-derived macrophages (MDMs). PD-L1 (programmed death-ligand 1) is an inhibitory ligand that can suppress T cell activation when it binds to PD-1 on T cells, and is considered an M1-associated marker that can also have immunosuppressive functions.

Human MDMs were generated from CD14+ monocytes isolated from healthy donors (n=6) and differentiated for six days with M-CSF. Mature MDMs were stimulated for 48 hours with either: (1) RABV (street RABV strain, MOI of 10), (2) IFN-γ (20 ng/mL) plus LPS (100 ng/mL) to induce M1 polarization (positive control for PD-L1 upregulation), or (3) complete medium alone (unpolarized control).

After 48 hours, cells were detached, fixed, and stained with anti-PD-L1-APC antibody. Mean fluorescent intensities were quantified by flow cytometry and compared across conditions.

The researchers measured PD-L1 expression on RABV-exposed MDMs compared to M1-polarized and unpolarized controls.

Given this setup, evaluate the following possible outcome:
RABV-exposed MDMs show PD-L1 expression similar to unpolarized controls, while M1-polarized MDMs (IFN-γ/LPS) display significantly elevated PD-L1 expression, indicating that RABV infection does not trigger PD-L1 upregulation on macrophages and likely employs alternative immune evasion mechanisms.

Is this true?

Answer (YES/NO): NO